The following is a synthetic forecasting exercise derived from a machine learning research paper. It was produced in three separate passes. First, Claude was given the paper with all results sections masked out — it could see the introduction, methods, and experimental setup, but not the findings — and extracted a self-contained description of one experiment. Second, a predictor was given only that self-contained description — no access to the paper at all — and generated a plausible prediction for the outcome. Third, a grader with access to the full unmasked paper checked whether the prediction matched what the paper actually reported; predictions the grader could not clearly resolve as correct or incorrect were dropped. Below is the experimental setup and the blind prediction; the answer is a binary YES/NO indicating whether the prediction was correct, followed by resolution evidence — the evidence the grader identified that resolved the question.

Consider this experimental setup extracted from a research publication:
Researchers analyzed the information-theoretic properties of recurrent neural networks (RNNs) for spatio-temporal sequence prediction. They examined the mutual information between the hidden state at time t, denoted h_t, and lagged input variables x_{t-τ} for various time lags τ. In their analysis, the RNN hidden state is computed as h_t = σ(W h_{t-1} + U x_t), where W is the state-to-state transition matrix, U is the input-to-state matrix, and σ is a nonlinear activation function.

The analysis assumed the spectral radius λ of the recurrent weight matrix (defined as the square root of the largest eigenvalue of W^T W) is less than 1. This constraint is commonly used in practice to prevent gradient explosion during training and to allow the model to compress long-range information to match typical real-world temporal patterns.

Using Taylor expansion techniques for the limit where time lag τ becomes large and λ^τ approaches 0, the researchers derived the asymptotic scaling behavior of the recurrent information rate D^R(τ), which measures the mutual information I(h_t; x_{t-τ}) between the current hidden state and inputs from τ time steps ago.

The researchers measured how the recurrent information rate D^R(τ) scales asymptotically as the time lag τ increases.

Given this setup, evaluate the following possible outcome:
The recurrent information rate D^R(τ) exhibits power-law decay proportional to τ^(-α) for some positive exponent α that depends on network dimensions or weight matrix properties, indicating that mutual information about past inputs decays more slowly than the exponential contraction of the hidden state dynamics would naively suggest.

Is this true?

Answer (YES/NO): NO